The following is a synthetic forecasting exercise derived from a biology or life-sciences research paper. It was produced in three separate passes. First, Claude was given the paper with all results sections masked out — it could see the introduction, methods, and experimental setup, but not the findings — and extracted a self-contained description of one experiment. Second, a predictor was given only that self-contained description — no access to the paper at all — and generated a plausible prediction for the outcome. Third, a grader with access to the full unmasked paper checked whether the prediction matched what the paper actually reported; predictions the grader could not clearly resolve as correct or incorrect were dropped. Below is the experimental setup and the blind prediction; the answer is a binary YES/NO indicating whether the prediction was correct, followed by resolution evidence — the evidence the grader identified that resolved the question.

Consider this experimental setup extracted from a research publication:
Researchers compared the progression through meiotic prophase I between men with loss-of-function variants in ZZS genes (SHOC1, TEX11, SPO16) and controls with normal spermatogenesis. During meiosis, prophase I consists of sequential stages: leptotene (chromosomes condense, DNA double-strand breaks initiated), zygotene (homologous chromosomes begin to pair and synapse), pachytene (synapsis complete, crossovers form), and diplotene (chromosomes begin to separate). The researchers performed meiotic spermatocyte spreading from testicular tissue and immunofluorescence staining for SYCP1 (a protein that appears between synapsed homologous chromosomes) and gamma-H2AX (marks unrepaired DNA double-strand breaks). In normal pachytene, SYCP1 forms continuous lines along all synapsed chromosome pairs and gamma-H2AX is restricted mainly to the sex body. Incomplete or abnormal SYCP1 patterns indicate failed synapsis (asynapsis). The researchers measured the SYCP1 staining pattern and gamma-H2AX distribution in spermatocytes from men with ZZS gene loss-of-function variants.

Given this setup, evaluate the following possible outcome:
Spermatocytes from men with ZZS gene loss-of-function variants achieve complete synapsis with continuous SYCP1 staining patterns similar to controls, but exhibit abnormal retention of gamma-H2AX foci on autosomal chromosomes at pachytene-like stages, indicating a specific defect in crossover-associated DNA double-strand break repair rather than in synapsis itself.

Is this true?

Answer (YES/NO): NO